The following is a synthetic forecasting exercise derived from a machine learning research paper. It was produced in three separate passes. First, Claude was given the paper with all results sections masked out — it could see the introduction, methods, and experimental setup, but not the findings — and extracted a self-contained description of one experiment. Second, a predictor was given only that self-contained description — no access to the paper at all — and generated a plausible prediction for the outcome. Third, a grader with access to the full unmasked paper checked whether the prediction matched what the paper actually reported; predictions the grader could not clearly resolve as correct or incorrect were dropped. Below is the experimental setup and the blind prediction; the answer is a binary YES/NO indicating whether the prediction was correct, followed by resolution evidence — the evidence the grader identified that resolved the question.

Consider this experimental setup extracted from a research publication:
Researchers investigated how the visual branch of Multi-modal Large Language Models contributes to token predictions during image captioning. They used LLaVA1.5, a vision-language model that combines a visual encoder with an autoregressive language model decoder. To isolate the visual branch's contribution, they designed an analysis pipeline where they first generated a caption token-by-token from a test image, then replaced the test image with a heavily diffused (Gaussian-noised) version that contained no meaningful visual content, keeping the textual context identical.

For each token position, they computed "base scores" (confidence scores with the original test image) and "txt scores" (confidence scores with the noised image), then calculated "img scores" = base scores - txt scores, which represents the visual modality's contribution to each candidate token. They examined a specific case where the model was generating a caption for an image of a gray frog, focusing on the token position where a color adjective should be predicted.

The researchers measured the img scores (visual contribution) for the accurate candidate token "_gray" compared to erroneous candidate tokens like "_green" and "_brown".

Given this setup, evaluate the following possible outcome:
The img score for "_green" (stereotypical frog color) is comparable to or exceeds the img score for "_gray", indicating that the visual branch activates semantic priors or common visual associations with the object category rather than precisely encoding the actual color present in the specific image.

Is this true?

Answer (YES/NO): YES